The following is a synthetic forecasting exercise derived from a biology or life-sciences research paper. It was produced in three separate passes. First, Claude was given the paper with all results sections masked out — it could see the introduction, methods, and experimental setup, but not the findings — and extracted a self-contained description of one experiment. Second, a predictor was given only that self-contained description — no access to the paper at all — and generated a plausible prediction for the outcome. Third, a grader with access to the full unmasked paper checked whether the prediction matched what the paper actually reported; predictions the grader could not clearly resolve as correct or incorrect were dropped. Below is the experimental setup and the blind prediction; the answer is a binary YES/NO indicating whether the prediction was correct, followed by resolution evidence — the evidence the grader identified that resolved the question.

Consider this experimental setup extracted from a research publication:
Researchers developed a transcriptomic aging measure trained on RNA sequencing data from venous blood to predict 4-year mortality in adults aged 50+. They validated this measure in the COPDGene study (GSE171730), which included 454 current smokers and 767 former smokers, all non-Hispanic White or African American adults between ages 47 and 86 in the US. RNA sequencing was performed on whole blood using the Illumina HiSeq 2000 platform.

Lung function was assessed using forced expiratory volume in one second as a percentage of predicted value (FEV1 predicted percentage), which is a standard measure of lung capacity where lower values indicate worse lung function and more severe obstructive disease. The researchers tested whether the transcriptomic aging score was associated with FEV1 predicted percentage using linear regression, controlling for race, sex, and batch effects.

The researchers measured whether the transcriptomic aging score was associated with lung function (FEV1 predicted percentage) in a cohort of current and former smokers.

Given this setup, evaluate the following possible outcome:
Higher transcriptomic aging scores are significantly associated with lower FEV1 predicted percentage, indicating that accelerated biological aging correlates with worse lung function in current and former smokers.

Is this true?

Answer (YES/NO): YES